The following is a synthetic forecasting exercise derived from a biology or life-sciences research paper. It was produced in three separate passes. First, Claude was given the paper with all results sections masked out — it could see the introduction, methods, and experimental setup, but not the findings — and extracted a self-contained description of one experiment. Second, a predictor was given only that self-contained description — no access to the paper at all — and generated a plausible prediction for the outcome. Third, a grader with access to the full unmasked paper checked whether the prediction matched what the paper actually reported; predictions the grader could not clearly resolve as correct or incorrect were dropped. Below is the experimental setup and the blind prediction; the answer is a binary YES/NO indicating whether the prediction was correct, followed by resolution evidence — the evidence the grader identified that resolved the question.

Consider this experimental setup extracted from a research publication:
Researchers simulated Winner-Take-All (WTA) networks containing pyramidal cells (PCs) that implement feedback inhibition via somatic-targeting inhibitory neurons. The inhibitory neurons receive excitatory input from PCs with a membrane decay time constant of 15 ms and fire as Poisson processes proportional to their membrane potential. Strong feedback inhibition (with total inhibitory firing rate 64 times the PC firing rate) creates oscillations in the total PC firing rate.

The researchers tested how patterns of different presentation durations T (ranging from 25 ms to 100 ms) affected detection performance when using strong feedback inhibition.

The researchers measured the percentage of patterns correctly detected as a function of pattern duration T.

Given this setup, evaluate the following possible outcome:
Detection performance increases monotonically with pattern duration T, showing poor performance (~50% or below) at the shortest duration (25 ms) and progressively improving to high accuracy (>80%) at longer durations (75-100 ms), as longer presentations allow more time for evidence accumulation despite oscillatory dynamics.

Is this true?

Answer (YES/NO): NO